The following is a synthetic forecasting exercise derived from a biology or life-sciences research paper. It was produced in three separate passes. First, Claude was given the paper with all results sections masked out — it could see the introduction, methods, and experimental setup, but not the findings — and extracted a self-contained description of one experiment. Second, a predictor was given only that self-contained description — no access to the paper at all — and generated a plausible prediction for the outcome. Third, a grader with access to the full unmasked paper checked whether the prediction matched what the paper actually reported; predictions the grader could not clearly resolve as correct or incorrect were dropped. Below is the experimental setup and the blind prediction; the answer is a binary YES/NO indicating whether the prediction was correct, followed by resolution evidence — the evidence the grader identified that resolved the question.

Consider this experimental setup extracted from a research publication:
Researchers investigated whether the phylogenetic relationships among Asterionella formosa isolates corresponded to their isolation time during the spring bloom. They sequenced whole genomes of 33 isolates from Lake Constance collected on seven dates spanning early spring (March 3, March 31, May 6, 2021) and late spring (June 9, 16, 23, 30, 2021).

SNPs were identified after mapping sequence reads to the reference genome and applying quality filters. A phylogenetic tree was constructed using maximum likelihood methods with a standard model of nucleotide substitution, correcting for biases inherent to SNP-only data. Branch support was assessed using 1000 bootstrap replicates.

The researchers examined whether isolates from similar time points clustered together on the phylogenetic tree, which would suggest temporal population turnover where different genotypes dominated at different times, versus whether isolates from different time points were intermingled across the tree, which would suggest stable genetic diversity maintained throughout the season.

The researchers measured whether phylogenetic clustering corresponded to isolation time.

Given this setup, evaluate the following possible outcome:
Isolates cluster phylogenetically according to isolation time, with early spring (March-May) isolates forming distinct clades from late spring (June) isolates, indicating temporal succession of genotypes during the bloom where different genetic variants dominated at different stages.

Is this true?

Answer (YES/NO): YES